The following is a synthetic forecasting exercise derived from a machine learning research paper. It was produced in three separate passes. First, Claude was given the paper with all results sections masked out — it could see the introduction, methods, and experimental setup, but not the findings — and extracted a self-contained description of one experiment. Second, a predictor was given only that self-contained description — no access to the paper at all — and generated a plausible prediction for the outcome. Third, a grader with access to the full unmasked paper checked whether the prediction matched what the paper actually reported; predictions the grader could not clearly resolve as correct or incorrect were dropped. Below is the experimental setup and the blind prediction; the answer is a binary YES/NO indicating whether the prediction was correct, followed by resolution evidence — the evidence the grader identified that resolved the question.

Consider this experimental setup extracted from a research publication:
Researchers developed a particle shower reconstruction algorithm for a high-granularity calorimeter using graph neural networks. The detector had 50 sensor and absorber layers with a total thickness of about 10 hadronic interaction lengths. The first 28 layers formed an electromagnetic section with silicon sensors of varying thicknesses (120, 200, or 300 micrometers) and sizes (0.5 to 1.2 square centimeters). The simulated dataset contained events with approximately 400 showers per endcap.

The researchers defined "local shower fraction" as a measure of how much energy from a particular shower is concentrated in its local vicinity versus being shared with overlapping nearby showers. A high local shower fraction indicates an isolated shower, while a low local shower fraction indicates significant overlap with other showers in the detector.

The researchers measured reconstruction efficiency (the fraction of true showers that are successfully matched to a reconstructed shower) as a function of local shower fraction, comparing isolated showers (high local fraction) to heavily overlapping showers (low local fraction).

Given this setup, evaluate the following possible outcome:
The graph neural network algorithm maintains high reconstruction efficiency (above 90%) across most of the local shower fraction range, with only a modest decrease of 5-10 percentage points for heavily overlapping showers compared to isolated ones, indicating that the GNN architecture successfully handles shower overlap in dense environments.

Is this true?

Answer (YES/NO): NO